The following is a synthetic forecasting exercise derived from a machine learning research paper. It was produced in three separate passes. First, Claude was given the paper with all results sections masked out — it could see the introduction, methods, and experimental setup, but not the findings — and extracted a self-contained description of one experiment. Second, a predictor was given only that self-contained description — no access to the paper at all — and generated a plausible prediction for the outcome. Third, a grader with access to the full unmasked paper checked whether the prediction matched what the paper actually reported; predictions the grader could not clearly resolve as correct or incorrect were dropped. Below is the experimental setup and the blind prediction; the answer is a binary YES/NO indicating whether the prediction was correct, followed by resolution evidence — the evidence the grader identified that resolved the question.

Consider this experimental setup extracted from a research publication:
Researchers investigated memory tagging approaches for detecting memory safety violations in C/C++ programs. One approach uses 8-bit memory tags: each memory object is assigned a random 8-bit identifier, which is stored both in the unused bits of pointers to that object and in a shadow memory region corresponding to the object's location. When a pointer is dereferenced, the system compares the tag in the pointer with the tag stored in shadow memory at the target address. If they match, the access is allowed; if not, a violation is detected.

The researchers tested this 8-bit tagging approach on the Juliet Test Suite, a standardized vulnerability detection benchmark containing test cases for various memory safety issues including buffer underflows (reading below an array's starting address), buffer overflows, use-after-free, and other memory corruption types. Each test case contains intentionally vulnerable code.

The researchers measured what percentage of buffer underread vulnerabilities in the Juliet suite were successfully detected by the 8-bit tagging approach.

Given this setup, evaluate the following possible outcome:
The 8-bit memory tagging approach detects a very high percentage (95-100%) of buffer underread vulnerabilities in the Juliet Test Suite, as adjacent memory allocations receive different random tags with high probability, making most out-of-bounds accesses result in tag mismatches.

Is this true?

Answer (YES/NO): NO